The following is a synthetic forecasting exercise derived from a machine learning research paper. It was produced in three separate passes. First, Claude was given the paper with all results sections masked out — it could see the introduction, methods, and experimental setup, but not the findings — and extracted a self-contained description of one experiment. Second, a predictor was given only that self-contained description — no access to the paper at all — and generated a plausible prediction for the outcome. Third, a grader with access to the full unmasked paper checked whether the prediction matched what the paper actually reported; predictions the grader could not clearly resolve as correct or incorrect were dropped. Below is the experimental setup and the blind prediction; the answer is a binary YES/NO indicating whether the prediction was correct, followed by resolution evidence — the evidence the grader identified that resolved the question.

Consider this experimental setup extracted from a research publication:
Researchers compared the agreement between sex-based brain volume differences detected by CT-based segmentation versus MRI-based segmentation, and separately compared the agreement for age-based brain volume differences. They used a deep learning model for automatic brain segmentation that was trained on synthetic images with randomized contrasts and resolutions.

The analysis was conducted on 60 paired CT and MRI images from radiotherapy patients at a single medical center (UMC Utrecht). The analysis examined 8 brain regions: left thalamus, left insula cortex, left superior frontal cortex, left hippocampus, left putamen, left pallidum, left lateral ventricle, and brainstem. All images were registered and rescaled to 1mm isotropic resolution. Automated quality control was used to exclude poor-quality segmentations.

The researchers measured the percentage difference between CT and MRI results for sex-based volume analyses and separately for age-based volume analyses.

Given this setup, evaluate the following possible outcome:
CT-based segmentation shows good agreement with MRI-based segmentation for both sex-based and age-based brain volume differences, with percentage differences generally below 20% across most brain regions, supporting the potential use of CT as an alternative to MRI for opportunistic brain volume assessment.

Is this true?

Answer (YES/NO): YES